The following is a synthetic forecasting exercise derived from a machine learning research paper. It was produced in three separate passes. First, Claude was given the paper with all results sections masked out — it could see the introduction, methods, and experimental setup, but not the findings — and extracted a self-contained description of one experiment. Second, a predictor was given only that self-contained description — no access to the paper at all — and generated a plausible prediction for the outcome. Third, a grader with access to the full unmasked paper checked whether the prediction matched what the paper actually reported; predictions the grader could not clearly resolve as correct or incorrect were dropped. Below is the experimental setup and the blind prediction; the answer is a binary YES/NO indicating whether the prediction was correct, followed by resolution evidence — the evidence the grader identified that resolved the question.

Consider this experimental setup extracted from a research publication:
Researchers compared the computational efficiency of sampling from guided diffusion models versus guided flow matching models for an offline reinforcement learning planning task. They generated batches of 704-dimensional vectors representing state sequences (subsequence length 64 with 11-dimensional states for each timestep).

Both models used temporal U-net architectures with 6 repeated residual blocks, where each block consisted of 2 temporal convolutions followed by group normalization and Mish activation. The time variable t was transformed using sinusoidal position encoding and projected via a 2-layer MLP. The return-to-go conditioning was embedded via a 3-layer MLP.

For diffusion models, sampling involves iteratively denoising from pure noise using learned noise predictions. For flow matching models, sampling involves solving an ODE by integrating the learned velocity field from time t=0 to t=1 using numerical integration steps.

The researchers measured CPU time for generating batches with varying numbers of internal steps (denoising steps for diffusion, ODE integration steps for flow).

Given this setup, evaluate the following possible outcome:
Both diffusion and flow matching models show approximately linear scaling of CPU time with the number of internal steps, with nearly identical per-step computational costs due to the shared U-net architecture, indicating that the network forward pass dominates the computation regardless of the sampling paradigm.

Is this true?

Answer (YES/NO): YES